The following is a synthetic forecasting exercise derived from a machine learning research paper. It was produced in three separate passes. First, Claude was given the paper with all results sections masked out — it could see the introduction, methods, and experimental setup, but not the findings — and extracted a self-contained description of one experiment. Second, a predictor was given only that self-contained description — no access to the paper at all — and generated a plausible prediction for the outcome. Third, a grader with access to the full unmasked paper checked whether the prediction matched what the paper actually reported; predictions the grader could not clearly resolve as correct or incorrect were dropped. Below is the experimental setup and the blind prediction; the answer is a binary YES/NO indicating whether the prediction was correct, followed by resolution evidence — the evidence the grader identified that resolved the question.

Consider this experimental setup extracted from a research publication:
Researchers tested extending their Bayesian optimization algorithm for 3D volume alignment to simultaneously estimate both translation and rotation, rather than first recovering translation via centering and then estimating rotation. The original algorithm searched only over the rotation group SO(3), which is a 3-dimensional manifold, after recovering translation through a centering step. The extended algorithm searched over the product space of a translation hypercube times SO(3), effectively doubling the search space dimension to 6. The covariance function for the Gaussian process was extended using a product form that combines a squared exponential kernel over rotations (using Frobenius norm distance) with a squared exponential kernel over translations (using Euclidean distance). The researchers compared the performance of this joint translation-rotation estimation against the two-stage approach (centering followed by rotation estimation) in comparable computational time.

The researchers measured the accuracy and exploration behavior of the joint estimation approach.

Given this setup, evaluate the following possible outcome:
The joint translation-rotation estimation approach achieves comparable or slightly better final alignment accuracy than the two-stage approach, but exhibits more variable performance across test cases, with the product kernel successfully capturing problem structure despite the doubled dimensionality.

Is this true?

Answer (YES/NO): NO